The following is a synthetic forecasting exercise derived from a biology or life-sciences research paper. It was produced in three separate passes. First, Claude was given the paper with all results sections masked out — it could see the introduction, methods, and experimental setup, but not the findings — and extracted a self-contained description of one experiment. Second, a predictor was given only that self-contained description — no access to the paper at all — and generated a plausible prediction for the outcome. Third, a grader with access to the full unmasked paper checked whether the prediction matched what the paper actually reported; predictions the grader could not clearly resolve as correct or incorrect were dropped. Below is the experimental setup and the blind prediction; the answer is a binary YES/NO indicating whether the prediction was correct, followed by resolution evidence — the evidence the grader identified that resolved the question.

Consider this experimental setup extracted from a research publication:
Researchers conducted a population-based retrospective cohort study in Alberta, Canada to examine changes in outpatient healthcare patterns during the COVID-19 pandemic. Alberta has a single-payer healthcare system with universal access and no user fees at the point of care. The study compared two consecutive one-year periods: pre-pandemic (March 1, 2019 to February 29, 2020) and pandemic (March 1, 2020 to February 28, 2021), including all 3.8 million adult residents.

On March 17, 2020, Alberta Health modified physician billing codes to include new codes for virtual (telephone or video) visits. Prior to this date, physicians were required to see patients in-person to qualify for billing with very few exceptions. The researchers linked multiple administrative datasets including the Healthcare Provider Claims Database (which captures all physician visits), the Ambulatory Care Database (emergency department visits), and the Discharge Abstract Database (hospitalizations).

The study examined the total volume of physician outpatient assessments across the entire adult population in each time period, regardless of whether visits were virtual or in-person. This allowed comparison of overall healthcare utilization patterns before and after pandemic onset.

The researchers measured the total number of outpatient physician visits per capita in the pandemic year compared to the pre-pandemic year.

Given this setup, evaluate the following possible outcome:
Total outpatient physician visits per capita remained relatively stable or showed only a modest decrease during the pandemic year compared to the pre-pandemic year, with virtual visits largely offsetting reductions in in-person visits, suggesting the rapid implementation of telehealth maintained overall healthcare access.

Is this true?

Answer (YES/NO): YES